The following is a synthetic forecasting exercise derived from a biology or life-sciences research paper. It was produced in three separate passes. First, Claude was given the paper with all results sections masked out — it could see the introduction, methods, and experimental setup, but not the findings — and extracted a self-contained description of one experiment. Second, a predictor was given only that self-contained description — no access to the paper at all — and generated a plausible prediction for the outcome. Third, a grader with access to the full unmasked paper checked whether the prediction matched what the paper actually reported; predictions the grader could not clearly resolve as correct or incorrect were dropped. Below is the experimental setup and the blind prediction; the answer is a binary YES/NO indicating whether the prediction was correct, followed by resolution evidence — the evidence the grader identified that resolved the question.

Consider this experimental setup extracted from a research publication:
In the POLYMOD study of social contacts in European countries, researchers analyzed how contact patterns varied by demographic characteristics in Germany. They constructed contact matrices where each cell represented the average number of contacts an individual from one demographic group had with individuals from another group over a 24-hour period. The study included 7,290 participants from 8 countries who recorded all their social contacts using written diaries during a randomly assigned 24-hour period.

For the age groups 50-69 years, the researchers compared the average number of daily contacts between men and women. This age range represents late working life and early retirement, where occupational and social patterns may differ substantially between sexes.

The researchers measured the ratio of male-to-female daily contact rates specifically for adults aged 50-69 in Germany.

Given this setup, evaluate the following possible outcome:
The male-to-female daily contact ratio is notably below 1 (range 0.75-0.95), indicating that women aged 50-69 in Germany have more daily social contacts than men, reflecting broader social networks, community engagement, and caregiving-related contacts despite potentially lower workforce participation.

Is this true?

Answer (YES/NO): NO